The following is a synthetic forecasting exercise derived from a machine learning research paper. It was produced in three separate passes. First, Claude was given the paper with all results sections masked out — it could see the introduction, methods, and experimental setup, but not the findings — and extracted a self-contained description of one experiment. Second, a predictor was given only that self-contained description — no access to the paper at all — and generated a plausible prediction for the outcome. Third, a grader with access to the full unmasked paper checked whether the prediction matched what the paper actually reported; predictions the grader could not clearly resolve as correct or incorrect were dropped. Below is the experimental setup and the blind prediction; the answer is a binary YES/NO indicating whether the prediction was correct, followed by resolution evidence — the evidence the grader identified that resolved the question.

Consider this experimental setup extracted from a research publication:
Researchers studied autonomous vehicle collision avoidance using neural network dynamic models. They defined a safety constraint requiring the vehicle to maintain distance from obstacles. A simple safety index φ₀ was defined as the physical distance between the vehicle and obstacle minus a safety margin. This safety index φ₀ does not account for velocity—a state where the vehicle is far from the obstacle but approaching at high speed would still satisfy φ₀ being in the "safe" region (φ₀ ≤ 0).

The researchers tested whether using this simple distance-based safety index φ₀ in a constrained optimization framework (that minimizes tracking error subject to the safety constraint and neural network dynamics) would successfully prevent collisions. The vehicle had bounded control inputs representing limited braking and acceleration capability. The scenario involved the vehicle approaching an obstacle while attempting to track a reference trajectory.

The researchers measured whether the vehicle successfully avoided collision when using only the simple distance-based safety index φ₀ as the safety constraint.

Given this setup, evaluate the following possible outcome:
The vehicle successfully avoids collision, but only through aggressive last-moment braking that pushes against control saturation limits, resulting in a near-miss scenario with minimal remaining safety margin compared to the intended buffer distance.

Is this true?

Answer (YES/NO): NO